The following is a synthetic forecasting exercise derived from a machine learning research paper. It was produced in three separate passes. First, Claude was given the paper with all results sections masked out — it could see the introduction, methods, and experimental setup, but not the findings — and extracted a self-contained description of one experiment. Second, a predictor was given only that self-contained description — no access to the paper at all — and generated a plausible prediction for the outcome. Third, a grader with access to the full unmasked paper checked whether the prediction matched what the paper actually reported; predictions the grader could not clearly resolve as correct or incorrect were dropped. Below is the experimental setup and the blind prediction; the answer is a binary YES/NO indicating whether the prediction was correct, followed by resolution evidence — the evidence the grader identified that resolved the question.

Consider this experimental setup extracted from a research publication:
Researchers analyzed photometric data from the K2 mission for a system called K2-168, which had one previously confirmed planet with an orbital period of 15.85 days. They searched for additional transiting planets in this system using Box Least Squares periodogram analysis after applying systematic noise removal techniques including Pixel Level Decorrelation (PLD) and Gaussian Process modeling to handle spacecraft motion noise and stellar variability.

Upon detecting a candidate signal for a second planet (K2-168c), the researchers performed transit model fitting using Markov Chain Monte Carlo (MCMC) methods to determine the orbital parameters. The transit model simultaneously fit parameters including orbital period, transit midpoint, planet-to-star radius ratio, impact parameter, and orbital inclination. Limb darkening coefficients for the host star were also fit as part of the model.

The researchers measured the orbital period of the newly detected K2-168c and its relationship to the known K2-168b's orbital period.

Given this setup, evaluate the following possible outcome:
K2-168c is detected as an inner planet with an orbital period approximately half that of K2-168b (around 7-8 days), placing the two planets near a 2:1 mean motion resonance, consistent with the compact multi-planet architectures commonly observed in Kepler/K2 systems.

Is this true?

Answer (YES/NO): YES